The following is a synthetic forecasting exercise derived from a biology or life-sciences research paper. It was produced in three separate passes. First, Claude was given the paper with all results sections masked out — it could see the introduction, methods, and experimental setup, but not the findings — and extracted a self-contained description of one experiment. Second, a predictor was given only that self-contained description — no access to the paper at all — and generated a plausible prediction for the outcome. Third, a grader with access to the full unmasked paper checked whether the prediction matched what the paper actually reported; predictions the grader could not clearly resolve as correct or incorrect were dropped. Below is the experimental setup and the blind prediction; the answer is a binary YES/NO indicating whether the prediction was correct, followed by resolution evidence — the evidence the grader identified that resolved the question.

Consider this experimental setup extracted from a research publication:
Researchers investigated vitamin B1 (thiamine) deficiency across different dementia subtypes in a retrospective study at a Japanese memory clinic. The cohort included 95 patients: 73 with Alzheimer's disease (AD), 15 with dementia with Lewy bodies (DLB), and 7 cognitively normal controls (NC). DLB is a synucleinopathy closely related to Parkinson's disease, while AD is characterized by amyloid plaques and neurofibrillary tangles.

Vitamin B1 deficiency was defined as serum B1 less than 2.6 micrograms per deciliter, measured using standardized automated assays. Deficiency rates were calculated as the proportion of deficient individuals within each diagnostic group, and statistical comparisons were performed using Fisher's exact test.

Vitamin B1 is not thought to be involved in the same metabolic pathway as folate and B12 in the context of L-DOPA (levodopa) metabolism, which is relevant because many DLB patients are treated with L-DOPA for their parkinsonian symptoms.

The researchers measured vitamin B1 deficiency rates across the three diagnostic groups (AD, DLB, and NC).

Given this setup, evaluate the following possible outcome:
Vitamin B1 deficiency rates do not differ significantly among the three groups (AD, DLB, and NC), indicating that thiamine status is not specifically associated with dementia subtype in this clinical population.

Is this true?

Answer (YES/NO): YES